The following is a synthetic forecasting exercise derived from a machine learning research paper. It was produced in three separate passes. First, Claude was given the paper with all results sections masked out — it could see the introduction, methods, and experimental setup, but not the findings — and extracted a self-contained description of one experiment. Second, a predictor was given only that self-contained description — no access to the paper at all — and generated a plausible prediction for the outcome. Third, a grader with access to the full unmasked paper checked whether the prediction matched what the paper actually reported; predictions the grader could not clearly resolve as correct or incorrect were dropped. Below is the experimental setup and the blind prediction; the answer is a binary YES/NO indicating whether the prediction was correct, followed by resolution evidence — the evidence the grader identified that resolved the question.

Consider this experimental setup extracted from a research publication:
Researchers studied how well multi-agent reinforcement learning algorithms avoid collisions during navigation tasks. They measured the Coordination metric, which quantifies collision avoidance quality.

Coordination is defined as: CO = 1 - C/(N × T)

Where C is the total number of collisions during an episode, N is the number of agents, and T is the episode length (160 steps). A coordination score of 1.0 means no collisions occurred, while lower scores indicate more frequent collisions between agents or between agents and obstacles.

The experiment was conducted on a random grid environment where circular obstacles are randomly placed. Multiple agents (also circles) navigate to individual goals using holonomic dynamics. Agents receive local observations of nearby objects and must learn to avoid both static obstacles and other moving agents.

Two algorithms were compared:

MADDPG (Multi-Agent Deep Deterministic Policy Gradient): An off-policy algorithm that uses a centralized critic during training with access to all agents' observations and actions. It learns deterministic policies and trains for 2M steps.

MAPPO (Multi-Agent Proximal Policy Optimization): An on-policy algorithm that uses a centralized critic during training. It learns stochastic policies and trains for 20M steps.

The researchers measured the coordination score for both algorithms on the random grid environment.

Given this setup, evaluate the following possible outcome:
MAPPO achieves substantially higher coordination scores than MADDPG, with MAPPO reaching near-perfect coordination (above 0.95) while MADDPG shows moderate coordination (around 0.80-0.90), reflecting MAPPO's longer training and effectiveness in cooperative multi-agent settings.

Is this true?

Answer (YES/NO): NO